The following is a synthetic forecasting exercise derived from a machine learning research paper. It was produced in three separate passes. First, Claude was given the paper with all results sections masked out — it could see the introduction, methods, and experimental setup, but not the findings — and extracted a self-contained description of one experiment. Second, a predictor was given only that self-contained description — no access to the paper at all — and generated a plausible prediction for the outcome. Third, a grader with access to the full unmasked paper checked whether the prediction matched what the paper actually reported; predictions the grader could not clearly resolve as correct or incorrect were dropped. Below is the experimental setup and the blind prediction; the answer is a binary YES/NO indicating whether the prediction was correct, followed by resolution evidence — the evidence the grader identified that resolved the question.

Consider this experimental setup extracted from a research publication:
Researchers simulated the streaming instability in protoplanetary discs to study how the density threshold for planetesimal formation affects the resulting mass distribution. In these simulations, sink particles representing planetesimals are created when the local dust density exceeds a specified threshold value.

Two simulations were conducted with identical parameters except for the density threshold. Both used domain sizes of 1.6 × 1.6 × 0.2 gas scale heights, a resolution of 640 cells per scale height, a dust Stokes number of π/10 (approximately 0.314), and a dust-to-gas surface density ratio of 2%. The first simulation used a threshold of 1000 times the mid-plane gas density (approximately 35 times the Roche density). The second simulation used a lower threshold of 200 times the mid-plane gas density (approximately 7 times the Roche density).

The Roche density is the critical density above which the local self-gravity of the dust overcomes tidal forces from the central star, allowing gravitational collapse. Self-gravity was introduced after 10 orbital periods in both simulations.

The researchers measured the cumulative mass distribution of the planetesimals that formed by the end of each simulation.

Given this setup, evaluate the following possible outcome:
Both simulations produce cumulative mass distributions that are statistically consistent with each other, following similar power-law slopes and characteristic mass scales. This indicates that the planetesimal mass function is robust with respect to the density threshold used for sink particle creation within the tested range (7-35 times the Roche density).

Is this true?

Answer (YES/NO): NO